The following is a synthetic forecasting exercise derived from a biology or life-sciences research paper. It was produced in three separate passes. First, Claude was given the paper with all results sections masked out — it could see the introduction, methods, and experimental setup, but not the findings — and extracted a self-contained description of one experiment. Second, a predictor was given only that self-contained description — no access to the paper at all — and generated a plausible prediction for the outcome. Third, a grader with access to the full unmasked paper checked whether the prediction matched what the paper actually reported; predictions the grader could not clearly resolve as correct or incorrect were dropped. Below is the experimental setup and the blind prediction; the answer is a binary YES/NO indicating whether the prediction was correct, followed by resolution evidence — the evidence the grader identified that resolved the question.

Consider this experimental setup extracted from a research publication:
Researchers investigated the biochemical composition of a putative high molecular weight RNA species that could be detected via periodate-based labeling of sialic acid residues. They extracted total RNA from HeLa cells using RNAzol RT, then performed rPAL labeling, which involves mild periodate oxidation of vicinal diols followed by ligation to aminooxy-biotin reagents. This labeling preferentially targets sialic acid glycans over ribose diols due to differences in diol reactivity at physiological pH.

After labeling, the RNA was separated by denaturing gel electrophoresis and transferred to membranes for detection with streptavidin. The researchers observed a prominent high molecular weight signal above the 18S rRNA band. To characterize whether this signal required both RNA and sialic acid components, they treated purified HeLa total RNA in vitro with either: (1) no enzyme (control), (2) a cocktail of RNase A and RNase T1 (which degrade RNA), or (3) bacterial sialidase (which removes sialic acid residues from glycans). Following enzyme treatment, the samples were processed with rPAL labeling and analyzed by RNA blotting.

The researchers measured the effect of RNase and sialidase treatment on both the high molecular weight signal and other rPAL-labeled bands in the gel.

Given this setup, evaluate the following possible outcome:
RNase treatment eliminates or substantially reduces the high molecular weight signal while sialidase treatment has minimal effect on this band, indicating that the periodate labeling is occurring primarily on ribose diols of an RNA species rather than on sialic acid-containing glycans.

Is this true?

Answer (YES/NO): NO